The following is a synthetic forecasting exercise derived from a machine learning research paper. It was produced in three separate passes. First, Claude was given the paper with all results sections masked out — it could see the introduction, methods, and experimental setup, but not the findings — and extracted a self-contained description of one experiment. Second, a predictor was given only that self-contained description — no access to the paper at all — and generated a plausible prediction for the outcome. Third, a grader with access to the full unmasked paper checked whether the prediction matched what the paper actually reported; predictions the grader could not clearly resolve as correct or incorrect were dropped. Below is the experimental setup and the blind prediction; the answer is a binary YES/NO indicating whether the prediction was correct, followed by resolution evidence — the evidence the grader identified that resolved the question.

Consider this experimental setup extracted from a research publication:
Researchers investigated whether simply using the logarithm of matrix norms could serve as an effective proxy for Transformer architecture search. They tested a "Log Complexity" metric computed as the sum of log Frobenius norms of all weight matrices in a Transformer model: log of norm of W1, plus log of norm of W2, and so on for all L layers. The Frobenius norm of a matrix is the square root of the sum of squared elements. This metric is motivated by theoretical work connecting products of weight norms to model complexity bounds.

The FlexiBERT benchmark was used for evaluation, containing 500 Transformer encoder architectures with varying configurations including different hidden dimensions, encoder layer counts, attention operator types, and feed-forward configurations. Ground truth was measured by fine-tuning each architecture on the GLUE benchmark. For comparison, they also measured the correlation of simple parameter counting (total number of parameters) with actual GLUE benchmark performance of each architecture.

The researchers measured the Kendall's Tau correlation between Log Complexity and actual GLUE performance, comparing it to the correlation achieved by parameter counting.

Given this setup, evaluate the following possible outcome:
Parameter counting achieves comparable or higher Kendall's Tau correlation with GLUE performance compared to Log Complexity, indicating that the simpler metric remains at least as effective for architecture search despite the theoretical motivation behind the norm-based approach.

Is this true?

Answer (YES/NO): YES